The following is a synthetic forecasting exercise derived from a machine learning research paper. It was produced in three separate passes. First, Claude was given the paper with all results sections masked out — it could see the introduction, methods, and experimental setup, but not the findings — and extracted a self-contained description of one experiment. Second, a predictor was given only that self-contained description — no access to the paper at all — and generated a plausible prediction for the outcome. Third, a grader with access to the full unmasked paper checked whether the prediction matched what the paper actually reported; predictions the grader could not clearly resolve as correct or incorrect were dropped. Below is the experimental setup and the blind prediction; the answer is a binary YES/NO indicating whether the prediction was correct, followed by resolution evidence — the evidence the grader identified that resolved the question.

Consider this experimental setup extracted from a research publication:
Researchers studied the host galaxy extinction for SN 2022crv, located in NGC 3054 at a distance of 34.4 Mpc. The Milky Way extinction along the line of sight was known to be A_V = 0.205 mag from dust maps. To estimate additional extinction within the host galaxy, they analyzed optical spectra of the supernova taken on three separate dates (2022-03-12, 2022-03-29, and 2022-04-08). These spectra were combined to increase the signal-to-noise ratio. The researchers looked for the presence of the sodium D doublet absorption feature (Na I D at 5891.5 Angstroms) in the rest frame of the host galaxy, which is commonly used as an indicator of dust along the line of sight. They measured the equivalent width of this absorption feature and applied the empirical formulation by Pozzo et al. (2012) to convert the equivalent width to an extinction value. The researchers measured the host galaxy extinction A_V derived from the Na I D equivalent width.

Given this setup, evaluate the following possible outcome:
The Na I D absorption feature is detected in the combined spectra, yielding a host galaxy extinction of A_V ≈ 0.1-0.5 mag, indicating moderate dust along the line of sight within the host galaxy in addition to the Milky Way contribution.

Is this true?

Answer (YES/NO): YES